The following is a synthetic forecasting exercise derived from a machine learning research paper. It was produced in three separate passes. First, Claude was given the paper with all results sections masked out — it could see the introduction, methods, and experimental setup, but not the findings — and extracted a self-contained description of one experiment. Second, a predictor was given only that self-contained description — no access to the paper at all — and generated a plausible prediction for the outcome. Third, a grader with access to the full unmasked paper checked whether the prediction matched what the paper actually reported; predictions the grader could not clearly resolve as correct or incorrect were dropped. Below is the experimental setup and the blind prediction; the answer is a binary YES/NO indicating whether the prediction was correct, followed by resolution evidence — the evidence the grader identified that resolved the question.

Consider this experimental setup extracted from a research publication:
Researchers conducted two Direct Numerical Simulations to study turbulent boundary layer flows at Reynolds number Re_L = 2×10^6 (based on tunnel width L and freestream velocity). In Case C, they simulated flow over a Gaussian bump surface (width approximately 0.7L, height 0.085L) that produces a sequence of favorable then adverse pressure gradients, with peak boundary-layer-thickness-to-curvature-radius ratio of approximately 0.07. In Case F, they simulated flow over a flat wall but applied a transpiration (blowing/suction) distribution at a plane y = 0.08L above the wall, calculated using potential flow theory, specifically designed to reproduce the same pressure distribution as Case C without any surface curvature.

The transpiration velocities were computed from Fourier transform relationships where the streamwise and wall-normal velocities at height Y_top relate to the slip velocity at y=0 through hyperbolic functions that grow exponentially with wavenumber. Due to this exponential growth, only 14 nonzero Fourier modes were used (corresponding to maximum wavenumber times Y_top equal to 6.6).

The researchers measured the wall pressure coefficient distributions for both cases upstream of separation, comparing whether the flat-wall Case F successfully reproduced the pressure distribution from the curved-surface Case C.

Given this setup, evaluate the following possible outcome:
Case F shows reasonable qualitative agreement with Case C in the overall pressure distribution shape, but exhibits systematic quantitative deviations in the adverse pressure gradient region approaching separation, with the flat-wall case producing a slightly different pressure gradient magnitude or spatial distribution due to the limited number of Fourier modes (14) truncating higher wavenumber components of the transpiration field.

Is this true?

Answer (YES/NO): NO